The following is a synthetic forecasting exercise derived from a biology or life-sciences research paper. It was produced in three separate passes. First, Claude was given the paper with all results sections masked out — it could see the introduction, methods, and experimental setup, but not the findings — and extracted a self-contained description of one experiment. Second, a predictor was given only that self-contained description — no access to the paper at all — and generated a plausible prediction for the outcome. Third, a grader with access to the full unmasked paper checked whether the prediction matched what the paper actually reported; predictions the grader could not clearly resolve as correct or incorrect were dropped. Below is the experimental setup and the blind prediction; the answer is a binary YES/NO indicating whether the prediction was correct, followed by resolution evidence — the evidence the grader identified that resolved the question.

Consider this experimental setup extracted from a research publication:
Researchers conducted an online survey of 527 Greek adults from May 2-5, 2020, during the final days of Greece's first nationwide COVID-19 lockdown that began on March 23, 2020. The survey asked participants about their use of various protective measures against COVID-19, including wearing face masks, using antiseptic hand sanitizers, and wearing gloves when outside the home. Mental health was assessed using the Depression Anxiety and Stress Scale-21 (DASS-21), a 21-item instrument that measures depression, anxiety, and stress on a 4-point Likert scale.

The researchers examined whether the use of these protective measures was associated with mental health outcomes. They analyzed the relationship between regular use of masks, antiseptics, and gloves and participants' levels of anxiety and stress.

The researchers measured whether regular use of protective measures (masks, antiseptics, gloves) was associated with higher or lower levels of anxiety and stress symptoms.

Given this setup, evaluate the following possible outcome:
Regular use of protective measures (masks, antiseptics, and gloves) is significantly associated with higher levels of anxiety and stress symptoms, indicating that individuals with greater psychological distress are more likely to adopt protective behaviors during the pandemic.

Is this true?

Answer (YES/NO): NO